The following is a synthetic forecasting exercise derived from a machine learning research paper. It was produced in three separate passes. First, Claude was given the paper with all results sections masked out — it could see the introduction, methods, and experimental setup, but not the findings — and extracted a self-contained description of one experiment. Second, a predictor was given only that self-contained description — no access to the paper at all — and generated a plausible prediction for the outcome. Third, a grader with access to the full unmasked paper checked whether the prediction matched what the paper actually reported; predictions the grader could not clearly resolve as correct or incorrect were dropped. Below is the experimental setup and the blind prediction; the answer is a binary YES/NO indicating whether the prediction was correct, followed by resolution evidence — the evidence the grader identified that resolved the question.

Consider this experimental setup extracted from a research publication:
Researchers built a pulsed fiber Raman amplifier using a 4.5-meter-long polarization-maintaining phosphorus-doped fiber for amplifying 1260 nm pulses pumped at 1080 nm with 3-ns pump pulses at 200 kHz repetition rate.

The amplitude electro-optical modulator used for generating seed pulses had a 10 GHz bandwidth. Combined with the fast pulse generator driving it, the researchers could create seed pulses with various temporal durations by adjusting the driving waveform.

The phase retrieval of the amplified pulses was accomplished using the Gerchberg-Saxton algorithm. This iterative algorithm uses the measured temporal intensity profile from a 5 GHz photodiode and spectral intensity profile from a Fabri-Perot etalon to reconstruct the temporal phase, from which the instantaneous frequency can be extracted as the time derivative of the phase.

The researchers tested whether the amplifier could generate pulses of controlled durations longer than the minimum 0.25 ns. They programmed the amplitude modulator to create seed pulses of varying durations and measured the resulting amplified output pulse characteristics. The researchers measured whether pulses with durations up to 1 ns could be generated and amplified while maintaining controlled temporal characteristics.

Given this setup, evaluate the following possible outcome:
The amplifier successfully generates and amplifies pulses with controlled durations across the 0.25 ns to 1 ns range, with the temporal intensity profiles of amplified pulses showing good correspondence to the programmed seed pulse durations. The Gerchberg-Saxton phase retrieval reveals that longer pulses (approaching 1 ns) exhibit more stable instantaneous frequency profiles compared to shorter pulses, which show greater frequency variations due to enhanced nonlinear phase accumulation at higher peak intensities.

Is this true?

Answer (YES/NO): NO